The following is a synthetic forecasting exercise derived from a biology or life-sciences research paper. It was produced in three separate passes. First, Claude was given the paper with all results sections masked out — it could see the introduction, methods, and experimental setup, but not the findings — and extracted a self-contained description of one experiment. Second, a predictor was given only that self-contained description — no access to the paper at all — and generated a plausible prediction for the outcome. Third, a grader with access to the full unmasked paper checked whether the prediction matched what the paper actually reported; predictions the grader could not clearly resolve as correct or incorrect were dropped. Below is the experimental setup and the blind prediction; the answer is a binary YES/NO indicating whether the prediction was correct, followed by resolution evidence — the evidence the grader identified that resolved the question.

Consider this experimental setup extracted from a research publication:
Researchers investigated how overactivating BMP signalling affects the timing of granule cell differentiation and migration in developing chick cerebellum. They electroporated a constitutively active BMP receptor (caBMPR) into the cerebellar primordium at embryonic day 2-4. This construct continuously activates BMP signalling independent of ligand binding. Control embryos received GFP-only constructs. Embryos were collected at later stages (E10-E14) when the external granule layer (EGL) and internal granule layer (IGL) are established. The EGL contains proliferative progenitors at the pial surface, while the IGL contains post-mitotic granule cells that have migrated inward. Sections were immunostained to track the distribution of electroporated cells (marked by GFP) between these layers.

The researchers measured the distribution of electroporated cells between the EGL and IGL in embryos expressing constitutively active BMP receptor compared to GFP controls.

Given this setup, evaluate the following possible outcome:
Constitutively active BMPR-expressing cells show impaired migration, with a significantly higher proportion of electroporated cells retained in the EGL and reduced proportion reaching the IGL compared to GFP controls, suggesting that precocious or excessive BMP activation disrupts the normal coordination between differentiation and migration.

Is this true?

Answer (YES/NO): NO